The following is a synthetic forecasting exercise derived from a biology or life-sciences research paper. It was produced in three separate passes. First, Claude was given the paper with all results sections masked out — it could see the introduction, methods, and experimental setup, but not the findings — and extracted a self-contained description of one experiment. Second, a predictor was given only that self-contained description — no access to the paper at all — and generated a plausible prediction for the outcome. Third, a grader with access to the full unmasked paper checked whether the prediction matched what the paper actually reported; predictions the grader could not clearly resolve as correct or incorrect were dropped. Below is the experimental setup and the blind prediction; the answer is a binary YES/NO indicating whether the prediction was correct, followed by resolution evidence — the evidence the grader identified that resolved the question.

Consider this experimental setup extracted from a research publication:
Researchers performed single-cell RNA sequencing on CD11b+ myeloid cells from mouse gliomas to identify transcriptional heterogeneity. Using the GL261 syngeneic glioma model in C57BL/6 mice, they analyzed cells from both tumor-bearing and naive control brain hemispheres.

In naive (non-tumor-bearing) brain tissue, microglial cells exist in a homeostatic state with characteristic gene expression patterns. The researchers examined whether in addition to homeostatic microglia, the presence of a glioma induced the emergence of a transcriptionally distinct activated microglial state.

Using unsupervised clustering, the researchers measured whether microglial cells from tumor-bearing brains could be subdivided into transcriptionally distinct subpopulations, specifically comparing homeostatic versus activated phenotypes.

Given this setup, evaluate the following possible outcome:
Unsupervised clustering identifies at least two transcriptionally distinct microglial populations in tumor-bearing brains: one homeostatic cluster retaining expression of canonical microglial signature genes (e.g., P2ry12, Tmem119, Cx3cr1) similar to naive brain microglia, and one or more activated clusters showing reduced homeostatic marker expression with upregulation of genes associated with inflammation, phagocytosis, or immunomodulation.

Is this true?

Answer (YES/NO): NO